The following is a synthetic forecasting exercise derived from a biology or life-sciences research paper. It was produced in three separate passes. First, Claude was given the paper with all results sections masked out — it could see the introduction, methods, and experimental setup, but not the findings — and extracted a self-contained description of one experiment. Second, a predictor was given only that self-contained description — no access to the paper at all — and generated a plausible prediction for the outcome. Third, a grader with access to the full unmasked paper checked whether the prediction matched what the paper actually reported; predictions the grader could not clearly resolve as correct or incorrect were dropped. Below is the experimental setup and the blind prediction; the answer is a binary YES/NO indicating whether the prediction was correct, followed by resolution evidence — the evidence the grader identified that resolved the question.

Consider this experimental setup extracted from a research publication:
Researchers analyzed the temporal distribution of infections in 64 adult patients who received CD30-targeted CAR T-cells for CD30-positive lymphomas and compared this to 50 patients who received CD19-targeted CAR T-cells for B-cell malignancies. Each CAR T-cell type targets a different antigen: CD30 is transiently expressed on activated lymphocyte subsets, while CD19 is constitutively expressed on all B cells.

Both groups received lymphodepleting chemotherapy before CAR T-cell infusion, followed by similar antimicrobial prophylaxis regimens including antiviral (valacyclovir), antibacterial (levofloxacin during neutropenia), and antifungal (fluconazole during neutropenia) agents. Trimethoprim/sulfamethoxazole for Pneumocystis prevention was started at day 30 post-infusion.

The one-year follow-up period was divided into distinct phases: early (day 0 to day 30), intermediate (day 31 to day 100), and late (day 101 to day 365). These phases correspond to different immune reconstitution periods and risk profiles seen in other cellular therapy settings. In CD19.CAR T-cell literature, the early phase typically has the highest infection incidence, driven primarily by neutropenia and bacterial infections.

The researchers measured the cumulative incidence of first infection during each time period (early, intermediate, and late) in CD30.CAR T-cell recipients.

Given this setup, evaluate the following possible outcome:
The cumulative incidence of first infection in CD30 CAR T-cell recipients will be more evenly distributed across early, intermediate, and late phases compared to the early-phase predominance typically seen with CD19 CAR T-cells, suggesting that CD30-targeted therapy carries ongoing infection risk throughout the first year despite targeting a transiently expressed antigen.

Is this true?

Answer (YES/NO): NO